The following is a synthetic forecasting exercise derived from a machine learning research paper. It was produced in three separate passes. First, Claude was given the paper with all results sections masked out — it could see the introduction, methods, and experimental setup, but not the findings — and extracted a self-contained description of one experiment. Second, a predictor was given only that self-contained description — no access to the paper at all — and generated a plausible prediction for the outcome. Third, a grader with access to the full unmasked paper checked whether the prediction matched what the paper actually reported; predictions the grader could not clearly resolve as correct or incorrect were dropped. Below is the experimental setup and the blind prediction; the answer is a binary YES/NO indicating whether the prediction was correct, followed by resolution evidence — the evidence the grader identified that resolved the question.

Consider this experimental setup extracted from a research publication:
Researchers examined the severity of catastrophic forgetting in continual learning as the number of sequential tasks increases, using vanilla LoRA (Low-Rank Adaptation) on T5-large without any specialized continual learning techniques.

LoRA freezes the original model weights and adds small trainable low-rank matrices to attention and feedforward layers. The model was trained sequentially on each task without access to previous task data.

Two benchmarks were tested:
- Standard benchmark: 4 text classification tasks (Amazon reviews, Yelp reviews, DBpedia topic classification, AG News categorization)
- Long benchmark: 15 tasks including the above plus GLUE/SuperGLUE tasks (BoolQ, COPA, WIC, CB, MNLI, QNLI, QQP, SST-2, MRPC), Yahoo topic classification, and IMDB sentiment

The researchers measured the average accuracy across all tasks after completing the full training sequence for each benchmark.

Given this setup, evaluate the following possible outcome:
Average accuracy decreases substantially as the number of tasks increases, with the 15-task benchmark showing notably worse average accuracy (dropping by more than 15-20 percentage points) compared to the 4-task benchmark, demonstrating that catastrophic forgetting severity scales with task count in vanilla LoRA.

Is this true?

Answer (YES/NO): YES